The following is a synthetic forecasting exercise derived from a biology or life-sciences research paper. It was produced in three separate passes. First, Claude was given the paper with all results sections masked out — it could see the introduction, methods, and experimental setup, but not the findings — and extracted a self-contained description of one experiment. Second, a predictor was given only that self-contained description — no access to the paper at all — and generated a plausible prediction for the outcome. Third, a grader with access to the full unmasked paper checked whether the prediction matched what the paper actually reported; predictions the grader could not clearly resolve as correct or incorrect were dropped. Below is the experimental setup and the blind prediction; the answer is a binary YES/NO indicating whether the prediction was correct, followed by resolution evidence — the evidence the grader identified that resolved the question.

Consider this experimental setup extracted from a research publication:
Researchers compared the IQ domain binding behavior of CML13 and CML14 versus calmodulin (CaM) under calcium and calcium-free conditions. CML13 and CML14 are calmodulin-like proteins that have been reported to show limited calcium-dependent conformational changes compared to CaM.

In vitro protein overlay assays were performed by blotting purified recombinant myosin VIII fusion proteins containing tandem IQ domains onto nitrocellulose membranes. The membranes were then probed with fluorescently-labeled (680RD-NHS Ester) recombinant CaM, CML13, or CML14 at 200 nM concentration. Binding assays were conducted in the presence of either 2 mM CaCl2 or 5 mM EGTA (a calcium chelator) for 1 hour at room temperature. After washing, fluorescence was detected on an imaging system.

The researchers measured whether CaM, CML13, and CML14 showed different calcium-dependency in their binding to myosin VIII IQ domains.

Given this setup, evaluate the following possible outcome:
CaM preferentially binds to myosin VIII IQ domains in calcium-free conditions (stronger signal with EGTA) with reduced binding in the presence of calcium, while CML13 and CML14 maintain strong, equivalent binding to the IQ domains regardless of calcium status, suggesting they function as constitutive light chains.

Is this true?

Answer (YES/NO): NO